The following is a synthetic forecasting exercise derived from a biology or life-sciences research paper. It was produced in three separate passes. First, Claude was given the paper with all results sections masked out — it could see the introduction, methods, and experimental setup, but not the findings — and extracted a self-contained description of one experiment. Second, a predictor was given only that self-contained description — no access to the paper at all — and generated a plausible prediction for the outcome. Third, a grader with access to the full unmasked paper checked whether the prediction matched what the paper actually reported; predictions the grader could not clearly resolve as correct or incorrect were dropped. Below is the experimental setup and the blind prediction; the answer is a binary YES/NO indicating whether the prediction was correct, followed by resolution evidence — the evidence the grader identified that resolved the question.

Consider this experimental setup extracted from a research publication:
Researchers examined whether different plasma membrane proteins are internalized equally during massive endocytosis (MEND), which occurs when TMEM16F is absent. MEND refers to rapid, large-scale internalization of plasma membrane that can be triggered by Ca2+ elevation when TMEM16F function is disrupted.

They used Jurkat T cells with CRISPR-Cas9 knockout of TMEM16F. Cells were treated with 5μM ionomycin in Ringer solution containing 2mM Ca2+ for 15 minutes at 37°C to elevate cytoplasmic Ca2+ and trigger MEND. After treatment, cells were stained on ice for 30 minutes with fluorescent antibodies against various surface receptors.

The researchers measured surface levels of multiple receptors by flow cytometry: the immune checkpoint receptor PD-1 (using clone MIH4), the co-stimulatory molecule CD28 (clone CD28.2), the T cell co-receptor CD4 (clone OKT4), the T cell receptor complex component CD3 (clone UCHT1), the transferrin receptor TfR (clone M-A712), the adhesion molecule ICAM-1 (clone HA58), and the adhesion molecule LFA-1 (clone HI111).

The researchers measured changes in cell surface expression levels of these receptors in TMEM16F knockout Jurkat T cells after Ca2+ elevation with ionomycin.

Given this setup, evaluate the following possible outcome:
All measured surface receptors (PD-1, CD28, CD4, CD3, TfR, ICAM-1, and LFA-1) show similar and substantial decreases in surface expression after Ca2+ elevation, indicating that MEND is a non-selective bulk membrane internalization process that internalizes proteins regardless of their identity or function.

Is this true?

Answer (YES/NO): NO